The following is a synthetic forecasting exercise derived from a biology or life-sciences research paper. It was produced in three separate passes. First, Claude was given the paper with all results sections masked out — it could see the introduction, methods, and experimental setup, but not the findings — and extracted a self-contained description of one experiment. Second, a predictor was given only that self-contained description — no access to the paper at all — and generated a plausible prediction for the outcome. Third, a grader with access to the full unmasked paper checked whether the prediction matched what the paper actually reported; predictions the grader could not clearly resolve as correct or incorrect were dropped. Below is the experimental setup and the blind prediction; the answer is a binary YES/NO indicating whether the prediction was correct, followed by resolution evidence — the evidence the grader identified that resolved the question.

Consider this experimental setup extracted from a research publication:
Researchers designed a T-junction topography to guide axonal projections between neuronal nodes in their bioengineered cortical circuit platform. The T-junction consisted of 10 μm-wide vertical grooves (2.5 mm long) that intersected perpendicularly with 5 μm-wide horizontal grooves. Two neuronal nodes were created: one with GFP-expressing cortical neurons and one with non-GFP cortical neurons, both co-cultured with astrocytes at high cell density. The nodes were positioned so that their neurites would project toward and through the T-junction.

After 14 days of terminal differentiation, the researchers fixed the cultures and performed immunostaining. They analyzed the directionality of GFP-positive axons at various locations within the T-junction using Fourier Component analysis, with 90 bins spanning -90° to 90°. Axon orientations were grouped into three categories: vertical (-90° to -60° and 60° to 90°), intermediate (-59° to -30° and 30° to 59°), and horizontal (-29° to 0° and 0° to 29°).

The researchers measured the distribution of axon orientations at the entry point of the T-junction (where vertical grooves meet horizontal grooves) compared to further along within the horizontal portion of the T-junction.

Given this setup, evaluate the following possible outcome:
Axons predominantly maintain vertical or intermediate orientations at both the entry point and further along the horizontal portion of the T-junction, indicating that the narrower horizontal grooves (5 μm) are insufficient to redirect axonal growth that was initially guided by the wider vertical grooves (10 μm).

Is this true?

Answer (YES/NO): NO